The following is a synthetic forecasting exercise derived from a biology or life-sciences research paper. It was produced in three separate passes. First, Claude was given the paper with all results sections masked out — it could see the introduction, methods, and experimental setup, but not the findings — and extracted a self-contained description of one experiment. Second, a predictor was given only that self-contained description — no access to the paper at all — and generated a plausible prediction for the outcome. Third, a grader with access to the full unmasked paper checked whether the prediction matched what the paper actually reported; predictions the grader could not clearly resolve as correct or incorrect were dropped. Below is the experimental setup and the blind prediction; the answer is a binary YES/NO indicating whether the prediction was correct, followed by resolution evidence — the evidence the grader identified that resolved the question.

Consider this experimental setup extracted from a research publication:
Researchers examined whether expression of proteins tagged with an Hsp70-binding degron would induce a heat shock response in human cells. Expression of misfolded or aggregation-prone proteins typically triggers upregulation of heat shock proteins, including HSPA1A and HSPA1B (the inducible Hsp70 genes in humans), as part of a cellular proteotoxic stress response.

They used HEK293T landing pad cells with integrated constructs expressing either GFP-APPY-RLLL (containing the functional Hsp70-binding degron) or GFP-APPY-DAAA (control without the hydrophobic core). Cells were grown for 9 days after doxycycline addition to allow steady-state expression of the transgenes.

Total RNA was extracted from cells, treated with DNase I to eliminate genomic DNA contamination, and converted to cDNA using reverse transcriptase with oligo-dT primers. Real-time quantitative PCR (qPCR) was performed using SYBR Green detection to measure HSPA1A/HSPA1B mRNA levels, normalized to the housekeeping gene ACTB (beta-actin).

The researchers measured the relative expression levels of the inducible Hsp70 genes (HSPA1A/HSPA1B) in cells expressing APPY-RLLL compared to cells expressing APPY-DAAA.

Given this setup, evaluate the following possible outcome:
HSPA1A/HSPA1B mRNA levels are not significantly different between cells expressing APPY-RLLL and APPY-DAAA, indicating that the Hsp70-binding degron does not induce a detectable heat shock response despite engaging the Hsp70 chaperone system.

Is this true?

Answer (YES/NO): NO